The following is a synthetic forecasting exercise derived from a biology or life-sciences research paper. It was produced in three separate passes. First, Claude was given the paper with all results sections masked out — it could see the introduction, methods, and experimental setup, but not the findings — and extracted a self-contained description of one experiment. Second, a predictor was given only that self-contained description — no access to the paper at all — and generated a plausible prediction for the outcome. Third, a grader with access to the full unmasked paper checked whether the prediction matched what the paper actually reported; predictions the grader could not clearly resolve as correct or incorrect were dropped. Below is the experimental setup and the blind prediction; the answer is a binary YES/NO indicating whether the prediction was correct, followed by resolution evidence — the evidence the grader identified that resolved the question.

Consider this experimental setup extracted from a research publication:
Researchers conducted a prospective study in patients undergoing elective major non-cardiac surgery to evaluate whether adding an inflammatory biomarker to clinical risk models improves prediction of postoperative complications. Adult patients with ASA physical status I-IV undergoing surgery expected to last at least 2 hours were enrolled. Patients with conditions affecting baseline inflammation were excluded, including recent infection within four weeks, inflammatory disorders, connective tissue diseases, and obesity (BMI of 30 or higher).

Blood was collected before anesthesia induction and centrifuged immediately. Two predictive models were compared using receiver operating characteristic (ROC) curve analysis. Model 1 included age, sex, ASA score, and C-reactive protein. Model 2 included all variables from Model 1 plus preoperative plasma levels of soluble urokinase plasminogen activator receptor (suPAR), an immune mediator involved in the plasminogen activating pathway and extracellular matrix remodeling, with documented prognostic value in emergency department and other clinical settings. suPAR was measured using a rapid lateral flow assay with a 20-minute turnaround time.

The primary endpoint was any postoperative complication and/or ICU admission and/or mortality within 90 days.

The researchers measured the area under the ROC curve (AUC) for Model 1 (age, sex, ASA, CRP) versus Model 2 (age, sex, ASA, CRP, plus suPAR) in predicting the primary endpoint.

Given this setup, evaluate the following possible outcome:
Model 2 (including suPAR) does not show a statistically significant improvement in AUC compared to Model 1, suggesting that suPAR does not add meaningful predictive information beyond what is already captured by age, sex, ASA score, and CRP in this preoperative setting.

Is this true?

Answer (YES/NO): NO